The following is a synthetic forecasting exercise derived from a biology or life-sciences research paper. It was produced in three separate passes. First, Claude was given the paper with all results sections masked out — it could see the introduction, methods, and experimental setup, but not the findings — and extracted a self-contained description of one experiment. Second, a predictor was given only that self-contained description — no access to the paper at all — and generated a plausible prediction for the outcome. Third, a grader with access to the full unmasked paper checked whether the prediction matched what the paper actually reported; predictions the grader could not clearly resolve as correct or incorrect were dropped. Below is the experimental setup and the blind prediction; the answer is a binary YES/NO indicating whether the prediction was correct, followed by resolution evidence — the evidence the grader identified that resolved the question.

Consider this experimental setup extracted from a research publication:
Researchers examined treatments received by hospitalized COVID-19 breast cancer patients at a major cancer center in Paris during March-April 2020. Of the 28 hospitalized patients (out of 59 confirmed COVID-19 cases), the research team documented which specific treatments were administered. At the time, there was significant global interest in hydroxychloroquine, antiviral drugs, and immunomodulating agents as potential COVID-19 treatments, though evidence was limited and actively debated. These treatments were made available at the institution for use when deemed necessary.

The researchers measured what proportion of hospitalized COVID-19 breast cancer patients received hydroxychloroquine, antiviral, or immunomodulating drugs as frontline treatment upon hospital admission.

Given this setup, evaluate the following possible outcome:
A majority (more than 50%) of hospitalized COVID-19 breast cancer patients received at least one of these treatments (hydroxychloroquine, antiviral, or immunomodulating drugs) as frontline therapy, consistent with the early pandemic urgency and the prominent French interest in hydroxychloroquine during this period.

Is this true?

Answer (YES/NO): NO